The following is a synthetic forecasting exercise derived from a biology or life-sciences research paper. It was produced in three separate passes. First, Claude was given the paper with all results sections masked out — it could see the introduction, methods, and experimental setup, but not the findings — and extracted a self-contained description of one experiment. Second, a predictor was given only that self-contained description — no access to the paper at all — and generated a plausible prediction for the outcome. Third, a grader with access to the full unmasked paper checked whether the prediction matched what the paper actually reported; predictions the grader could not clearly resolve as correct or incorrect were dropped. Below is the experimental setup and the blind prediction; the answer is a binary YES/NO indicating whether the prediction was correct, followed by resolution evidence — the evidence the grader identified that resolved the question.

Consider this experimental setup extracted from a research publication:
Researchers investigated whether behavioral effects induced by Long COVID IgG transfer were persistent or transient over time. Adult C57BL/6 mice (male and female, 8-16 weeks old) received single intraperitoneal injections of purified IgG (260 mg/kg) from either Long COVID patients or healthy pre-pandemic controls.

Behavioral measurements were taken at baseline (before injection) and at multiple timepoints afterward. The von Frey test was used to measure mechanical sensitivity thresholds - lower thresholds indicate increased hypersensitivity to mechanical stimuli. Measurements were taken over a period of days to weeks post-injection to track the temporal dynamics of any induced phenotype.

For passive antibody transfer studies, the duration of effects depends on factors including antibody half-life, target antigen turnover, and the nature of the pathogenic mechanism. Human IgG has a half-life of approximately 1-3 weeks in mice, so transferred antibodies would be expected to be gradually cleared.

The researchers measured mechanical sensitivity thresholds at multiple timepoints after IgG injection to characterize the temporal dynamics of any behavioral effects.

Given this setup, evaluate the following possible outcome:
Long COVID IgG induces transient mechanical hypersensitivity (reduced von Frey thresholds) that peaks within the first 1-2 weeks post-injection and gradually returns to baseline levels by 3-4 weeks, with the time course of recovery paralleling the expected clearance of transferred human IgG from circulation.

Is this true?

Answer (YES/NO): NO